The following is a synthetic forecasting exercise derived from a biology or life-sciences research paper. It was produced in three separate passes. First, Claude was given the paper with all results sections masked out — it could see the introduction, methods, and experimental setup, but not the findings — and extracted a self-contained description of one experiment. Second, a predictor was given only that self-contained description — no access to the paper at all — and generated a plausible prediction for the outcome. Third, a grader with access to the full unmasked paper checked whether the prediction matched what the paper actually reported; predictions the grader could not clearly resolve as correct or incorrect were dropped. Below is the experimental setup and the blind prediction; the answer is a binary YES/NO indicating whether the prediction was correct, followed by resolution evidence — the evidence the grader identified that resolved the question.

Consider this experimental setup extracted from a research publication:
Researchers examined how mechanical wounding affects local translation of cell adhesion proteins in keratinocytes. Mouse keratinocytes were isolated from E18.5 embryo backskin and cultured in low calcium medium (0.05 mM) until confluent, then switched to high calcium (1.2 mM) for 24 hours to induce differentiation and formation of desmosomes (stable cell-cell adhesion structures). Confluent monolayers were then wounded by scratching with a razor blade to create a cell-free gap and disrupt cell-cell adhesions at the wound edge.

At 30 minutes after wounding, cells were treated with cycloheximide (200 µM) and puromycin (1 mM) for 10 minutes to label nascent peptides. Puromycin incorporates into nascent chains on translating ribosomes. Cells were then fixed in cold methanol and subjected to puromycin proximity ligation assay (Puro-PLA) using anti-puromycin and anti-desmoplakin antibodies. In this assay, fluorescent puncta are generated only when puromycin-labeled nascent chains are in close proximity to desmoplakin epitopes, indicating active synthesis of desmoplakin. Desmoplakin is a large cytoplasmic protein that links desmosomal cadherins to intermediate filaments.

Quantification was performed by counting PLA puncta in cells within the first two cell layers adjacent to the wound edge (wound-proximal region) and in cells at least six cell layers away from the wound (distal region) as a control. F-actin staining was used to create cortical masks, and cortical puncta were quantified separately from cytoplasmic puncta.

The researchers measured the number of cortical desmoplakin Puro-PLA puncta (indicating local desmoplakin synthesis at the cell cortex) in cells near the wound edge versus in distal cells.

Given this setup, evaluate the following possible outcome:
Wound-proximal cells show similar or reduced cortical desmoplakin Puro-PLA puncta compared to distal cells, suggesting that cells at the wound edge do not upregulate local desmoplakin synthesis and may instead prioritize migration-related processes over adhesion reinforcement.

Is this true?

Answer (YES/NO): NO